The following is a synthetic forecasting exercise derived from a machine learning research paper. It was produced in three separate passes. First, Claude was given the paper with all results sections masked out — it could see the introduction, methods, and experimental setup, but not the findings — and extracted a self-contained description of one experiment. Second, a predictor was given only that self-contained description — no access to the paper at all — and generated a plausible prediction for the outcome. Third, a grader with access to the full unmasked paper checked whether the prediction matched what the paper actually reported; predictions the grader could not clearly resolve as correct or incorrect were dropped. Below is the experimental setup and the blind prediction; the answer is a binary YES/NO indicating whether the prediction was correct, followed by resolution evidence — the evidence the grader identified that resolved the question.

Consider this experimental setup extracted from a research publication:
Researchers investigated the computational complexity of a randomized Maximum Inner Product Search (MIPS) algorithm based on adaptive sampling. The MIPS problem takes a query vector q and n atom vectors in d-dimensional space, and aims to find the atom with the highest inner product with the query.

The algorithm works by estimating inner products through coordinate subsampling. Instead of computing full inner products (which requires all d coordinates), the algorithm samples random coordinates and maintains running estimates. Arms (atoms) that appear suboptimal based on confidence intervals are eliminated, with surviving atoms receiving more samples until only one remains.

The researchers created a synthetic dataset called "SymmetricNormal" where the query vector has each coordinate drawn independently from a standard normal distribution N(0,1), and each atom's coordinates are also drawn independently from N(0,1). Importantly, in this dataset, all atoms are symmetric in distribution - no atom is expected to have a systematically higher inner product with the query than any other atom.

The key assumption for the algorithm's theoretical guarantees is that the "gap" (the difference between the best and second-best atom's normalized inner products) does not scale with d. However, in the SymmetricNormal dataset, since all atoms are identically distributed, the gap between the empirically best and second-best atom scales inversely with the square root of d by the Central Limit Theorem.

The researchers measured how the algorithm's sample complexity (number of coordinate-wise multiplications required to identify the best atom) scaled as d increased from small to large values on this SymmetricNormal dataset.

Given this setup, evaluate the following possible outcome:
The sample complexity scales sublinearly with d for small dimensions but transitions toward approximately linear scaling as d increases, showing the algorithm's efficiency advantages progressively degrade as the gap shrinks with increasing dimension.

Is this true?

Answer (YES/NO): NO